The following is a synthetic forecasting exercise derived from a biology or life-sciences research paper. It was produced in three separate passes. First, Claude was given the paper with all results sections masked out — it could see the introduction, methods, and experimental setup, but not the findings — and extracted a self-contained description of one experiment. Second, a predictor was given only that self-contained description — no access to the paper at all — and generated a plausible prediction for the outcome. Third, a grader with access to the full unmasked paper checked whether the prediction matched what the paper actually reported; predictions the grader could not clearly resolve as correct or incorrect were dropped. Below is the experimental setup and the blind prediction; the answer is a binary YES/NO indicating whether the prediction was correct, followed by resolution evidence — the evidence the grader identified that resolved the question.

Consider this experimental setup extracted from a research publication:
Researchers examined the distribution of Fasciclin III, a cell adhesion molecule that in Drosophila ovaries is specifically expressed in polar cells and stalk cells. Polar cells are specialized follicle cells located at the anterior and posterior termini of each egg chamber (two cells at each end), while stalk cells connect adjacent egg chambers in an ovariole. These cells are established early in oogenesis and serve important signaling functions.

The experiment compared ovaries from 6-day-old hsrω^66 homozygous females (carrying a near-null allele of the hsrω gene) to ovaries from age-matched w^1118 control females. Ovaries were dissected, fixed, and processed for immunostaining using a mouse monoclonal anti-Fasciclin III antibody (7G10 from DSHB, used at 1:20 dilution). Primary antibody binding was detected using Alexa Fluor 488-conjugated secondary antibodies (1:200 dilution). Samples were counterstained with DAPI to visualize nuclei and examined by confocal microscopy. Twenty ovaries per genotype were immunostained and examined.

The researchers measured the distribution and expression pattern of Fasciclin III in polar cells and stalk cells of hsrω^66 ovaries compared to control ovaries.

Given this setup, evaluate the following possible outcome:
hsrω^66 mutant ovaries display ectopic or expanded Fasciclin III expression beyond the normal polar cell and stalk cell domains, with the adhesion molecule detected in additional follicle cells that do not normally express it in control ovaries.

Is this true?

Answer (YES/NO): NO